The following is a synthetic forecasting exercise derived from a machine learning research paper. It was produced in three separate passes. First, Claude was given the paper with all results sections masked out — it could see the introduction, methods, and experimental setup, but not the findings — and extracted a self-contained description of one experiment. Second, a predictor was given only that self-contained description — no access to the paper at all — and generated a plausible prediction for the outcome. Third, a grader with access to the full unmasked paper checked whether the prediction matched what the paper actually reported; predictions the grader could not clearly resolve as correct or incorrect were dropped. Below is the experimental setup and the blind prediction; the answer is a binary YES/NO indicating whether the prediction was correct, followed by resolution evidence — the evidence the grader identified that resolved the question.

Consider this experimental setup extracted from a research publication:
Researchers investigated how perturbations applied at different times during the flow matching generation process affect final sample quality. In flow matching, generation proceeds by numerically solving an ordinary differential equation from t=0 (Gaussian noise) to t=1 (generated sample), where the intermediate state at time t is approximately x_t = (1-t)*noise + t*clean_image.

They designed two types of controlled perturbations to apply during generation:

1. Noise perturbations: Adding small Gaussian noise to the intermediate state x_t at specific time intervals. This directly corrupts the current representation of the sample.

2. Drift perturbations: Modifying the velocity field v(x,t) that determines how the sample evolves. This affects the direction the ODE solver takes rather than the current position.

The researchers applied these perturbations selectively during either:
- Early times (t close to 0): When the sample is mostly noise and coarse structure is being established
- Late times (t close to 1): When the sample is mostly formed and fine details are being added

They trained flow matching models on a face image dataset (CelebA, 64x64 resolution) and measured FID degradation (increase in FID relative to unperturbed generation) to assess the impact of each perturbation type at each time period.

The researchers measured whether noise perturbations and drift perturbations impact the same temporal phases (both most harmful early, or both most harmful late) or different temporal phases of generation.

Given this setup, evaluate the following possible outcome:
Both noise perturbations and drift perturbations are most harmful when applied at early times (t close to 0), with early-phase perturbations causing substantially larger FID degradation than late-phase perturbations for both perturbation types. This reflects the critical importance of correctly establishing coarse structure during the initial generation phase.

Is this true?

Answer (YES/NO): NO